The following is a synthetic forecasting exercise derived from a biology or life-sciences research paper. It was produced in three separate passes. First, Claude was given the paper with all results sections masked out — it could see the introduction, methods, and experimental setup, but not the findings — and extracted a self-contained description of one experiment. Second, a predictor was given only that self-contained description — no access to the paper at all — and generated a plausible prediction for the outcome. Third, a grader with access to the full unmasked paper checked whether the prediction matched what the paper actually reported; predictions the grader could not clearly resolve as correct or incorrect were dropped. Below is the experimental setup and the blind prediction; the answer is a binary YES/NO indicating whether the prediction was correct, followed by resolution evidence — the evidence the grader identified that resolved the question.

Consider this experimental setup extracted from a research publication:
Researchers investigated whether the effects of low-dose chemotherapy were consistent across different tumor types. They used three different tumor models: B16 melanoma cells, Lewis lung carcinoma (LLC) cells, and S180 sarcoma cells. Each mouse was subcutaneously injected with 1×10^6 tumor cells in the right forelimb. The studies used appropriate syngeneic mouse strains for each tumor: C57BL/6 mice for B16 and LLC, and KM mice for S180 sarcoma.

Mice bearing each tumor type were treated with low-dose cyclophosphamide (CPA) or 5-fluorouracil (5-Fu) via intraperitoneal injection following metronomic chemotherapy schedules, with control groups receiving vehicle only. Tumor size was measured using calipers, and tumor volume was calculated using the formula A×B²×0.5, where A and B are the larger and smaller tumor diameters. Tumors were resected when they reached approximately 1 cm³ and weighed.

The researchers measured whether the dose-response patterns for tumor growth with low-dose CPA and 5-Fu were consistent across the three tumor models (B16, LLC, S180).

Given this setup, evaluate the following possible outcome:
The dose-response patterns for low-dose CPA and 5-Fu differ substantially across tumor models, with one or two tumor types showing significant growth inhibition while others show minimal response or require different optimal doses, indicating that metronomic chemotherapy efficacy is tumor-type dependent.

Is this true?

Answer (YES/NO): NO